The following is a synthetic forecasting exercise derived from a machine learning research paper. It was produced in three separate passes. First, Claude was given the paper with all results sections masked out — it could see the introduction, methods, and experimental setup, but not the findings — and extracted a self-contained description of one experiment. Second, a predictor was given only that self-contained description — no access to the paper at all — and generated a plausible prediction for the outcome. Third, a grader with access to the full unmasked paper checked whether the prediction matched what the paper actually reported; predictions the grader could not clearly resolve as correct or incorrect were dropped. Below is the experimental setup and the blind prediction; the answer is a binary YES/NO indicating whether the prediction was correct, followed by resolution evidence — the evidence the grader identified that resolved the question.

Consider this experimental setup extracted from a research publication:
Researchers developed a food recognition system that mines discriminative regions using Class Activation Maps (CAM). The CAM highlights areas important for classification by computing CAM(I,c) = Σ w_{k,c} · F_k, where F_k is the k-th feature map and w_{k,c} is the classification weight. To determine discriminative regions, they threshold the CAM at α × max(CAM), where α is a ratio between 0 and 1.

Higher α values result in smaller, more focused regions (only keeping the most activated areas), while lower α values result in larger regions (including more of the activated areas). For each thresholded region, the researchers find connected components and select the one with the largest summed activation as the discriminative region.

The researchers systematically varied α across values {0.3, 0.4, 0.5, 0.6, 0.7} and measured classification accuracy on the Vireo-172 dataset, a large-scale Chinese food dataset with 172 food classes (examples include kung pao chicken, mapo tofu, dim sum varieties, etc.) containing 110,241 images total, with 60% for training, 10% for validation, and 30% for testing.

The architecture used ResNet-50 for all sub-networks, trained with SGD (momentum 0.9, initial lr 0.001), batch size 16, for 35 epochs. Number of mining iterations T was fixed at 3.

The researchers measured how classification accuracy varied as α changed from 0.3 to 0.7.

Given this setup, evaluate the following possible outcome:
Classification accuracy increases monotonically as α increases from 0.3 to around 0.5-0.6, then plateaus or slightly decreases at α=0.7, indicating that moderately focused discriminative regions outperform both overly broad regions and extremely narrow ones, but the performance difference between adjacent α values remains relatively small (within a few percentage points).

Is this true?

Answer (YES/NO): NO